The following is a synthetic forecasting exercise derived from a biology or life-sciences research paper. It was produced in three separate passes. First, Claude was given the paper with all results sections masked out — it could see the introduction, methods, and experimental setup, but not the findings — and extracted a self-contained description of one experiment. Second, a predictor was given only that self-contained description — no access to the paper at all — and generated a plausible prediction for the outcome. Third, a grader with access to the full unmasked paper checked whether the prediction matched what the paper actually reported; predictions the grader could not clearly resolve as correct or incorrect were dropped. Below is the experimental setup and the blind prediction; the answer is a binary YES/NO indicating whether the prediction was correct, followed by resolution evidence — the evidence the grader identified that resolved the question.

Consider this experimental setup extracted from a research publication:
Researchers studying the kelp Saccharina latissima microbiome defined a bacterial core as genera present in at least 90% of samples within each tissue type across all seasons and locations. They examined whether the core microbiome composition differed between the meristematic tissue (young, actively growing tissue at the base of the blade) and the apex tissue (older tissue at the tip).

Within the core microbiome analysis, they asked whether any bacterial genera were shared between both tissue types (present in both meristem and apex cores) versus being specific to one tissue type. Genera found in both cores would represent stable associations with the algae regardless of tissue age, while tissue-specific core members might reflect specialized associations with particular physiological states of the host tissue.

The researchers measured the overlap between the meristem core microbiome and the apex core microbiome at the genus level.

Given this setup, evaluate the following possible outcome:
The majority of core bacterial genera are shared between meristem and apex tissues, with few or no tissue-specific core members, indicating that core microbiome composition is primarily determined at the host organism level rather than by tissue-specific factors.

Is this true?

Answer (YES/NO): NO